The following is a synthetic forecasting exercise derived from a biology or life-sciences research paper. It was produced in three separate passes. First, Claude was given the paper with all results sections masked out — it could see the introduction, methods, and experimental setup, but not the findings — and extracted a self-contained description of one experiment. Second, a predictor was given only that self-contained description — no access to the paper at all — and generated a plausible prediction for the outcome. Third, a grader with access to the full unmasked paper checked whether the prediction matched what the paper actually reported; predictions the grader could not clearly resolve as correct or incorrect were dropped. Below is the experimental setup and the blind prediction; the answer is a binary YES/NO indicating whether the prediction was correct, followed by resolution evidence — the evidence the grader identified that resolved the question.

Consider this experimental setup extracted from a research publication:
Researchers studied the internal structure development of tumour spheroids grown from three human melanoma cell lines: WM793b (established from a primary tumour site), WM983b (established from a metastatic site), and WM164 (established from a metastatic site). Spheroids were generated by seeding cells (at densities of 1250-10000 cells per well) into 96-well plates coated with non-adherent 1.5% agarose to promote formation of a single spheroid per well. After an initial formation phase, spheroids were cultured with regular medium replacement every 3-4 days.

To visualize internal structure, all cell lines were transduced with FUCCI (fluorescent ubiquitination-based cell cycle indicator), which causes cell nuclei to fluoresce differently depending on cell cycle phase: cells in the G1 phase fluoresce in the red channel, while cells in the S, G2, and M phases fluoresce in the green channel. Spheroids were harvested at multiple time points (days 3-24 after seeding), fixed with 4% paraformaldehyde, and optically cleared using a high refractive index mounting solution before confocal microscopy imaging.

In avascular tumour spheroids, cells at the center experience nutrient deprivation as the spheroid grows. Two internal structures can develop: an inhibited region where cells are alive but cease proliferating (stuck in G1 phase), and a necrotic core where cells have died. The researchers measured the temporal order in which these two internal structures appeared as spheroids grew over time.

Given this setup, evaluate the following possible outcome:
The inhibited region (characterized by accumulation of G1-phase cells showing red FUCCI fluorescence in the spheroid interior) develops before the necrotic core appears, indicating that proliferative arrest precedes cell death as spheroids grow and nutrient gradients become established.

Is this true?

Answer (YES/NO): YES